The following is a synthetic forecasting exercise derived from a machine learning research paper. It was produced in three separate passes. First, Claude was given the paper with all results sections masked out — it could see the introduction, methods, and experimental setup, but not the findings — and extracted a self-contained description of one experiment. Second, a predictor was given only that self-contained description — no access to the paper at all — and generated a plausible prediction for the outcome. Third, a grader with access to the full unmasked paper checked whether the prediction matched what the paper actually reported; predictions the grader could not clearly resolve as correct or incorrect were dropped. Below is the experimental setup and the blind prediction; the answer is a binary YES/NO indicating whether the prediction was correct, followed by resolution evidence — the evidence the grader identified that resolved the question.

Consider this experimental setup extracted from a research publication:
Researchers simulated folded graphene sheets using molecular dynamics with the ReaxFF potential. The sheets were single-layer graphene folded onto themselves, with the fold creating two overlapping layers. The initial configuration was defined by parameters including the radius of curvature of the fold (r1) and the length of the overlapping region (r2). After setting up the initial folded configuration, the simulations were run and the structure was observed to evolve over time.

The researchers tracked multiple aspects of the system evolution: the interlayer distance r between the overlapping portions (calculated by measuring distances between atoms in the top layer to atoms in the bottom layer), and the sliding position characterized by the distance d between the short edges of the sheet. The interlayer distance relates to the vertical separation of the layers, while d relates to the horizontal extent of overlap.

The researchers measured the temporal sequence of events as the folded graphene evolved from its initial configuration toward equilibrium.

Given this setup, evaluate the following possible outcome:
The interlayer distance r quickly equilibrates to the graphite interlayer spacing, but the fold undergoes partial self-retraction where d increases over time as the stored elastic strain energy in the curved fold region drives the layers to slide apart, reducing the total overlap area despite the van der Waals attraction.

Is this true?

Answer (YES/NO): NO